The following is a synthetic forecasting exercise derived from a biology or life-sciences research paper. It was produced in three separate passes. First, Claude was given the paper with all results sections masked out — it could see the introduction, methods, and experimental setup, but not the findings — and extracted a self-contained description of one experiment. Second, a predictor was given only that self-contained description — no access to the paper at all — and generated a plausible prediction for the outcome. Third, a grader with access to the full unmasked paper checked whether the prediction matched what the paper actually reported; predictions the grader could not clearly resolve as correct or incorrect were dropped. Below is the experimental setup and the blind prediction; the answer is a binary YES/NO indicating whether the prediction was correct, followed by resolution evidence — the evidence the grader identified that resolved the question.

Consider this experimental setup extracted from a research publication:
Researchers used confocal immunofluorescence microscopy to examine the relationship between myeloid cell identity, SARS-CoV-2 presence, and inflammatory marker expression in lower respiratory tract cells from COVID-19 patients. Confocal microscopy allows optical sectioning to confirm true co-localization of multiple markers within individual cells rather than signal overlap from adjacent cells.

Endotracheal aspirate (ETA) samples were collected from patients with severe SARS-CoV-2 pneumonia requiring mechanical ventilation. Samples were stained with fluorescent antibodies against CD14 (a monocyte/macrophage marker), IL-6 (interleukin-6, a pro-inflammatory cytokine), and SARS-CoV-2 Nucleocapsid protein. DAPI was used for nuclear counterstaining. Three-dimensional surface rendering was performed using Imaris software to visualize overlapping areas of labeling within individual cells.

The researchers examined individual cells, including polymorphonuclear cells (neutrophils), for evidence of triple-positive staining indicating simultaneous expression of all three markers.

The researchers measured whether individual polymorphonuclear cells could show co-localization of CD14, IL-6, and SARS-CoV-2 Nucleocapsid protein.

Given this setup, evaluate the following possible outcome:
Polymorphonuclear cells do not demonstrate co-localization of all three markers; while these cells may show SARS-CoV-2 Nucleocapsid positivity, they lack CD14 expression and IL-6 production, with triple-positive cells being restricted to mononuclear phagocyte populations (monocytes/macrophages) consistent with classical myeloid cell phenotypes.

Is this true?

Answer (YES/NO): NO